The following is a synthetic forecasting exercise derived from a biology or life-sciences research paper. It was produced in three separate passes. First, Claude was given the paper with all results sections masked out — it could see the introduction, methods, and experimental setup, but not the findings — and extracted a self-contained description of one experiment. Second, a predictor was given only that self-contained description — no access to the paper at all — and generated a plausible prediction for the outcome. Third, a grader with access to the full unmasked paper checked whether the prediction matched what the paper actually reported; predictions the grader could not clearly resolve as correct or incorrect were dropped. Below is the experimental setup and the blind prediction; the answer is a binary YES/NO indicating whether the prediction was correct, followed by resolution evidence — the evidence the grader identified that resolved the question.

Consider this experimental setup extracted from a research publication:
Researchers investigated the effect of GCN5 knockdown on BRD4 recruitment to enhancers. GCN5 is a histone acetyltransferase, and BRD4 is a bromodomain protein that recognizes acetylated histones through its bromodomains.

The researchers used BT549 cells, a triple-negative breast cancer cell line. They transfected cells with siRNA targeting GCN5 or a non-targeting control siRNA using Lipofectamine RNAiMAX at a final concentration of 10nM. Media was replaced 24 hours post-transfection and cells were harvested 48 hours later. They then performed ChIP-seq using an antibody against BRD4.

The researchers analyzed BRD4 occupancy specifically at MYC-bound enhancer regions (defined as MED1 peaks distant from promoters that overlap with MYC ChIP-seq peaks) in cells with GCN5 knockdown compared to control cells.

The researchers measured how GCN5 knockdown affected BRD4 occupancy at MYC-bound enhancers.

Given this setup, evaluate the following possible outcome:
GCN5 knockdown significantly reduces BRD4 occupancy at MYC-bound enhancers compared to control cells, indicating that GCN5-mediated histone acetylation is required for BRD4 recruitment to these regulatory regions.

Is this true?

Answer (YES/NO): YES